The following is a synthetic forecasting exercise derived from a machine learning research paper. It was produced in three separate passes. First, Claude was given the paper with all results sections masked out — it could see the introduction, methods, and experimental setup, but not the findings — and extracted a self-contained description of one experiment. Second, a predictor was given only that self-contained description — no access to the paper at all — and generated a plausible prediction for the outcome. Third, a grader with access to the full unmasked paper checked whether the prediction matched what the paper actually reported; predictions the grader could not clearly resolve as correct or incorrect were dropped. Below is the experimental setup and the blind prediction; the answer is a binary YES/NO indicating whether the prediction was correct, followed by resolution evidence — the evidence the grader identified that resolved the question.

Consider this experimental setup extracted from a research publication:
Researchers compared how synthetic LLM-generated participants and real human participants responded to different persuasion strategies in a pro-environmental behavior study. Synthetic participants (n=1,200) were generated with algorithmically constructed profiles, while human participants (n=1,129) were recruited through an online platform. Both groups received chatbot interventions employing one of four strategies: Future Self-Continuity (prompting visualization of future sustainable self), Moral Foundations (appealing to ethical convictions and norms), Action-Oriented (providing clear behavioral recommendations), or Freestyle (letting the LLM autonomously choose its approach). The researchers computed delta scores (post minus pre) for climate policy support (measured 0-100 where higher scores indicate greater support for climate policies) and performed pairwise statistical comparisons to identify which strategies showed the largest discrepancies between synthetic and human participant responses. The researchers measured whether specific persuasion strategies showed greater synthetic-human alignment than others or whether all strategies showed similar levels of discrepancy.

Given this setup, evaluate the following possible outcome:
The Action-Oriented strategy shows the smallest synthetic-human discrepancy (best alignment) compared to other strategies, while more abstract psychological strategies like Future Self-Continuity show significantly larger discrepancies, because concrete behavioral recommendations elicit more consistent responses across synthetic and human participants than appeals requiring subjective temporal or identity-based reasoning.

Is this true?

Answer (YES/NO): NO